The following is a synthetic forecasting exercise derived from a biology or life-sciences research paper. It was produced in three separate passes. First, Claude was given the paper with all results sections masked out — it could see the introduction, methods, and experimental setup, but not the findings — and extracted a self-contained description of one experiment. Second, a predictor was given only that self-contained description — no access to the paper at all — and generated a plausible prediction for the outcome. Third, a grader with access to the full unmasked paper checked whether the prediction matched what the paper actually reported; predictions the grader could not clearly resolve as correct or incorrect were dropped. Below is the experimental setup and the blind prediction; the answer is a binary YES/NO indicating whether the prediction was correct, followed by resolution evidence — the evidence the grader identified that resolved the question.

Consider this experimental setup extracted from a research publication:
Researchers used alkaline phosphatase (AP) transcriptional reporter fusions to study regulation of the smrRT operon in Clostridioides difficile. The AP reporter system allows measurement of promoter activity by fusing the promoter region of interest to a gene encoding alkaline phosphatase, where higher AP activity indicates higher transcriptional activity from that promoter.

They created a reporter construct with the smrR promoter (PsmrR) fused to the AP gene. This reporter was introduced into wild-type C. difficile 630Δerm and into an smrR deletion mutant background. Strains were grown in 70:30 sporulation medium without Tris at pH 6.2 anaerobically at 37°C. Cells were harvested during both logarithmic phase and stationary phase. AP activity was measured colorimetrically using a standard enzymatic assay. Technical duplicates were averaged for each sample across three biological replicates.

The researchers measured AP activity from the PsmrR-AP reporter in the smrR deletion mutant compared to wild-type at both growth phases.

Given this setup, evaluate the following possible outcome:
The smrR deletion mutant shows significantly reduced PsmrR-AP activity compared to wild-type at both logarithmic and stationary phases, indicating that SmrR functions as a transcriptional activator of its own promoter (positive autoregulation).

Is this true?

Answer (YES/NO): NO